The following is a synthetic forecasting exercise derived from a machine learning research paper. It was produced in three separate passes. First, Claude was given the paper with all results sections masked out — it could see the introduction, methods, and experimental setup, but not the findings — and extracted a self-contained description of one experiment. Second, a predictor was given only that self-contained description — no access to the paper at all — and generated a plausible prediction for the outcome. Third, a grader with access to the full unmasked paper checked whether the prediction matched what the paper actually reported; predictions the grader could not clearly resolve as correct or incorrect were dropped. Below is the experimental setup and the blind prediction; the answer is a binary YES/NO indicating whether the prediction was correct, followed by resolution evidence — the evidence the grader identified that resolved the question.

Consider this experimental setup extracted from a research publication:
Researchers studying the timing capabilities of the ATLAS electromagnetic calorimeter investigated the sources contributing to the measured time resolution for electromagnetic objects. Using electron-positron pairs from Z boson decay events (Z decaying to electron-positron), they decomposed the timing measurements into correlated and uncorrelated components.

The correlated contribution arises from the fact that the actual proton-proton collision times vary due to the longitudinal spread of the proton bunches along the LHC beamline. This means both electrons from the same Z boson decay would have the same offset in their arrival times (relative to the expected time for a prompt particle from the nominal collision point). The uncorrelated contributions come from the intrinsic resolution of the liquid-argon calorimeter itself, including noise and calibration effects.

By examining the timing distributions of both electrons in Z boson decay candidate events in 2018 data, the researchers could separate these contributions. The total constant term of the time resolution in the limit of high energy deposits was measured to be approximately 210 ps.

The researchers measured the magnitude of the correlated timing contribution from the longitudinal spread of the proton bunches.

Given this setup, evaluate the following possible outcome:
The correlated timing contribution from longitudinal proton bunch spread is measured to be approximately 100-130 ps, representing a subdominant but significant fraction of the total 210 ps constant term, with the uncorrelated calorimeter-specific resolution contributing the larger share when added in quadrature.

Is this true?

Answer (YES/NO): NO